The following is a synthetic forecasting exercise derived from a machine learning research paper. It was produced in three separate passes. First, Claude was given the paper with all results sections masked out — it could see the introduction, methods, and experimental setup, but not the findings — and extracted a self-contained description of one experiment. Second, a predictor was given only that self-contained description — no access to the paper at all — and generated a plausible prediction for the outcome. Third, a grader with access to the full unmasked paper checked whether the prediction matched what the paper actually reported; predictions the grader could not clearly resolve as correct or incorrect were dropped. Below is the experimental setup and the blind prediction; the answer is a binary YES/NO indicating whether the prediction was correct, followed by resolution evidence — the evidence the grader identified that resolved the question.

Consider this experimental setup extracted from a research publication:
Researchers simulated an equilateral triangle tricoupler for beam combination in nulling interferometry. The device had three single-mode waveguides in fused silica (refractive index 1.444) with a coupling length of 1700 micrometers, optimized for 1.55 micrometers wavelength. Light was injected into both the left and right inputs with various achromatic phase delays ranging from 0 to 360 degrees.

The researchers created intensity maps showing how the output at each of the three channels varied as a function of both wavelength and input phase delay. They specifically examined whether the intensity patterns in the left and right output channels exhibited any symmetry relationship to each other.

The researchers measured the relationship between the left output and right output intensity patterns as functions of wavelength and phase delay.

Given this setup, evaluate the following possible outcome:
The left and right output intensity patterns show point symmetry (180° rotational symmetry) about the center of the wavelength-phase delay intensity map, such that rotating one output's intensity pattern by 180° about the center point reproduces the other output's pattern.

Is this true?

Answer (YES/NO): NO